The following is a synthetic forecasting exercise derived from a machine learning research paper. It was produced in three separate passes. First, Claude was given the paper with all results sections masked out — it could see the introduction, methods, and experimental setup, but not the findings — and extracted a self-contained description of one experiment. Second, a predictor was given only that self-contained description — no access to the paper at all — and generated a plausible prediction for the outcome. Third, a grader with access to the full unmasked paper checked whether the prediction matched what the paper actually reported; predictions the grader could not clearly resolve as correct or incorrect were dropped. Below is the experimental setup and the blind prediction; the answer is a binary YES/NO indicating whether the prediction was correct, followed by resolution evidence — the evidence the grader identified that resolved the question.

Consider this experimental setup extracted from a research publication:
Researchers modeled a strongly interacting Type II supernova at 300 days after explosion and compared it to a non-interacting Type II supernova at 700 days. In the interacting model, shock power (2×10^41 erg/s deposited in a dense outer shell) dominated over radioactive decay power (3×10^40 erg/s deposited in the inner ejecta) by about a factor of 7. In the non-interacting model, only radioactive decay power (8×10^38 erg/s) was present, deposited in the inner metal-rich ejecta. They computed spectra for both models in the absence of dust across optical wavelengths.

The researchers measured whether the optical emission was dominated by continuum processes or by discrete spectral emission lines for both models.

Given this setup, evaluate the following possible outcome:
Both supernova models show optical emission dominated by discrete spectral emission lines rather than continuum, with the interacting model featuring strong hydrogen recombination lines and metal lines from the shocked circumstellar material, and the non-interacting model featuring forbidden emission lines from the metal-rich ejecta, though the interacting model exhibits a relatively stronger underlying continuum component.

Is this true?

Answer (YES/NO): YES